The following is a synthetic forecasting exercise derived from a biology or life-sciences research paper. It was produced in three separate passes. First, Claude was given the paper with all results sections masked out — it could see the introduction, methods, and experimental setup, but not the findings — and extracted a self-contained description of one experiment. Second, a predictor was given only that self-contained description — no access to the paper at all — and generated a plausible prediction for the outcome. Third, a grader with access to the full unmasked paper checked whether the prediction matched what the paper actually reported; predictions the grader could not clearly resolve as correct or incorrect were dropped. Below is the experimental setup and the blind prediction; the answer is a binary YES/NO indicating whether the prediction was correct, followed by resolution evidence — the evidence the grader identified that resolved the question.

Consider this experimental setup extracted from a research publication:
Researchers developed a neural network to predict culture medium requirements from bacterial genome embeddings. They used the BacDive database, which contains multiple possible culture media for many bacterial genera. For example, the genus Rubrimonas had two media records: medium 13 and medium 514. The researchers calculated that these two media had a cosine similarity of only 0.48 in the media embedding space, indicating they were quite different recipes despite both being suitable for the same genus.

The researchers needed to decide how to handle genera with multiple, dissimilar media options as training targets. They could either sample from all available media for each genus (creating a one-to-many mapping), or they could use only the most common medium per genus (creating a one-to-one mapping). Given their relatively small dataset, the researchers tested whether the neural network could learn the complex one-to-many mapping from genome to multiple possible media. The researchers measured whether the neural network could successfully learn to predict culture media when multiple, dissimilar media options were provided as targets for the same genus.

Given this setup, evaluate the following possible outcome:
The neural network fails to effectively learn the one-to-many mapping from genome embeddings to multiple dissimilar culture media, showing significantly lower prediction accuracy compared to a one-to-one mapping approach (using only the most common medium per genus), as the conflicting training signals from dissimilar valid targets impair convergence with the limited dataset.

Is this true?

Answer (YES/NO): YES